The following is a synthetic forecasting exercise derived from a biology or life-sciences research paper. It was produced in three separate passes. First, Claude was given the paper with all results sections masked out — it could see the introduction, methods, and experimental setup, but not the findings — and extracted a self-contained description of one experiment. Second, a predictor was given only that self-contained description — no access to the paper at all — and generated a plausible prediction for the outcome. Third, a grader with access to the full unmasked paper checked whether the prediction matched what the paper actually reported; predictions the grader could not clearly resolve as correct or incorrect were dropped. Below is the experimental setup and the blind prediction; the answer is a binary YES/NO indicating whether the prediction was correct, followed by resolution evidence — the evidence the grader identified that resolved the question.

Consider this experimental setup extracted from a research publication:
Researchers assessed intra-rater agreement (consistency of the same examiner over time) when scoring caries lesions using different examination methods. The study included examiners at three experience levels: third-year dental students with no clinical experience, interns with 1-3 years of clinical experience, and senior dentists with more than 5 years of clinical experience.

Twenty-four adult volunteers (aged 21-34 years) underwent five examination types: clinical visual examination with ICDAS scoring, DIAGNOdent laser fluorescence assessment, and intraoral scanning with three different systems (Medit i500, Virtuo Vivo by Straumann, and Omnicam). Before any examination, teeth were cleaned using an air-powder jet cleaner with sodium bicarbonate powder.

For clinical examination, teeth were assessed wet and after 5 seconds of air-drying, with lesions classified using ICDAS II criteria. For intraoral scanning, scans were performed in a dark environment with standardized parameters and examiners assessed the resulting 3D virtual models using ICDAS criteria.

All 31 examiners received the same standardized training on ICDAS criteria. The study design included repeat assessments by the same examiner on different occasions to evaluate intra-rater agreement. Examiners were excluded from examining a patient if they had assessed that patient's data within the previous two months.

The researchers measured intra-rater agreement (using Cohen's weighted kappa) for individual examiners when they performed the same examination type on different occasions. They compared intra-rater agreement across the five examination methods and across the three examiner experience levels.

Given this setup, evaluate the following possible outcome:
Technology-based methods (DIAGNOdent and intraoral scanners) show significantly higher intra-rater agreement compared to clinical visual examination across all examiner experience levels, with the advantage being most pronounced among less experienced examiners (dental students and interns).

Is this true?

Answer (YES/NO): NO